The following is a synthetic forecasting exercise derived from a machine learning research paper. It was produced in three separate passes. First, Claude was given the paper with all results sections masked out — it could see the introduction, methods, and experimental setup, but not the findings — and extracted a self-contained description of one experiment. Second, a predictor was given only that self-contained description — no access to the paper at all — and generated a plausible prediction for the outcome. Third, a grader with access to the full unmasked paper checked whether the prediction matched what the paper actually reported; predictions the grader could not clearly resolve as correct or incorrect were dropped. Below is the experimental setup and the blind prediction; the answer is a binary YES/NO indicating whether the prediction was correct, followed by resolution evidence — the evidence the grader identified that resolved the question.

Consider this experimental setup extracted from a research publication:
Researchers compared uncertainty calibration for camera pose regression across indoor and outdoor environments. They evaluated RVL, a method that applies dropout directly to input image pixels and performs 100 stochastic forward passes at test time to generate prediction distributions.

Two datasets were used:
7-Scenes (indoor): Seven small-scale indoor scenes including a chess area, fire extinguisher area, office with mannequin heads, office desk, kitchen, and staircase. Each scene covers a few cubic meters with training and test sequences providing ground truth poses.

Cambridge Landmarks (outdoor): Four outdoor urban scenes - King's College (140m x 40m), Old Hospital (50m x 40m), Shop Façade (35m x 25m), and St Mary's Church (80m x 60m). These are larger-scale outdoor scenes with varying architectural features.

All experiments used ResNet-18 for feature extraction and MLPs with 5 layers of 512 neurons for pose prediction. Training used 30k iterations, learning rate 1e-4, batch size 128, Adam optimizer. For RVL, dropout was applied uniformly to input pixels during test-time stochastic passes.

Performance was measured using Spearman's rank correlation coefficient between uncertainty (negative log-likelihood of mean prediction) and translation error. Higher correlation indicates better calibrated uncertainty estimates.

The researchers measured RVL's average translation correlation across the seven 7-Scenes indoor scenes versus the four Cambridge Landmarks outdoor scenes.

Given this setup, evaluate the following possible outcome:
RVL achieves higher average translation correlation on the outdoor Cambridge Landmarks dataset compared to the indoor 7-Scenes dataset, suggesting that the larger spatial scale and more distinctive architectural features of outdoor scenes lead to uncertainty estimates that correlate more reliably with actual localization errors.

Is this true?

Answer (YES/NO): NO